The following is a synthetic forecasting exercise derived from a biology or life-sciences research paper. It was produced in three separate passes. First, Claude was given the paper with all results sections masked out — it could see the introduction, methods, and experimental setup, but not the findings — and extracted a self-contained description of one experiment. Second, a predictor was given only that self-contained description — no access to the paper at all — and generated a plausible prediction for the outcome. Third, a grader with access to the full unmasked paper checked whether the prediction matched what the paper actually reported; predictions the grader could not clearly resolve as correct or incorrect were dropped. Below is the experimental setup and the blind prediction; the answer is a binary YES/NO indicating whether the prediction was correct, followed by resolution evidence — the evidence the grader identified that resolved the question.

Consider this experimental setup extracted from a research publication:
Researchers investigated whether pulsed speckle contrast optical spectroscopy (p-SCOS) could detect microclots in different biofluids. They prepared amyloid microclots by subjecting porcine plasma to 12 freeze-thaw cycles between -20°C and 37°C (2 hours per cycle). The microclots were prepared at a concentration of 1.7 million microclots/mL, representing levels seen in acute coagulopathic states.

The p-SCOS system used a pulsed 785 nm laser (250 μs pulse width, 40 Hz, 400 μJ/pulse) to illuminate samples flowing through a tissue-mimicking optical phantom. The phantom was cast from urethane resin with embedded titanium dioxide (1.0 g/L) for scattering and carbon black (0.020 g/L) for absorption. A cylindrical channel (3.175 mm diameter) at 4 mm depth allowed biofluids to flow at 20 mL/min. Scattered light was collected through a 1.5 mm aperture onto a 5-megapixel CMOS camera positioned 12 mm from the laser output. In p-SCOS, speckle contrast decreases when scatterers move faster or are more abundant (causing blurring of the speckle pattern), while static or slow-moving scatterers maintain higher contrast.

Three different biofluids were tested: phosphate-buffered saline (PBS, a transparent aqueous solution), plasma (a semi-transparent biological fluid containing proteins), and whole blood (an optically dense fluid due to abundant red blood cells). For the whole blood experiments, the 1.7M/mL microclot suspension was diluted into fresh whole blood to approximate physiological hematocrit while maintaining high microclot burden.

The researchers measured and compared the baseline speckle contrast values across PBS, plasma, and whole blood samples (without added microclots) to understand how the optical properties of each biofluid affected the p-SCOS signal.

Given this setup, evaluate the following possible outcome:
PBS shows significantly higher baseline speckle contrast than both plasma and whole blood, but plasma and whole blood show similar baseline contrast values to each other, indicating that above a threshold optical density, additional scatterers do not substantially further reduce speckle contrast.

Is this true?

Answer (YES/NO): NO